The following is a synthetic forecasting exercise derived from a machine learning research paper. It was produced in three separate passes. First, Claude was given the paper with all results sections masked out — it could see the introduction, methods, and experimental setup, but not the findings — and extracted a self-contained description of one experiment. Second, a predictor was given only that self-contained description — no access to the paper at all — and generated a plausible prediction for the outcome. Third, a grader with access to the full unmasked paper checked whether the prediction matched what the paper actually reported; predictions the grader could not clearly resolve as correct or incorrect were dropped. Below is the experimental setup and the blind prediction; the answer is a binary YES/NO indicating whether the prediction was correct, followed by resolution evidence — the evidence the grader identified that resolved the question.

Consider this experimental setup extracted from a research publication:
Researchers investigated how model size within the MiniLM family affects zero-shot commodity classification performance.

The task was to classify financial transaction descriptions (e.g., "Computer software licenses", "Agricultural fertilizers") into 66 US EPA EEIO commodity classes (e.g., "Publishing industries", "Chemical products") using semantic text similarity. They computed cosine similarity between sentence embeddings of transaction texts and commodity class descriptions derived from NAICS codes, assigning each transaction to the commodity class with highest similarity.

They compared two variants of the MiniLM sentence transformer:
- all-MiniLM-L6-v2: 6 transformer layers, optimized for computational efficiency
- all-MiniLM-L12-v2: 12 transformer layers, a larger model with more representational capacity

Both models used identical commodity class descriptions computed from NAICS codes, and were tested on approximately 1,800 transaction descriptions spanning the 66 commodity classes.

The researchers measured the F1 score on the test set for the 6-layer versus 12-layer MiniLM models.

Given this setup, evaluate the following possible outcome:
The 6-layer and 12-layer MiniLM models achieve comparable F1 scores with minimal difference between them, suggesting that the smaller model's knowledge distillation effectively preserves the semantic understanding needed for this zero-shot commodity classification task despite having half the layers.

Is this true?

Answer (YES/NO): YES